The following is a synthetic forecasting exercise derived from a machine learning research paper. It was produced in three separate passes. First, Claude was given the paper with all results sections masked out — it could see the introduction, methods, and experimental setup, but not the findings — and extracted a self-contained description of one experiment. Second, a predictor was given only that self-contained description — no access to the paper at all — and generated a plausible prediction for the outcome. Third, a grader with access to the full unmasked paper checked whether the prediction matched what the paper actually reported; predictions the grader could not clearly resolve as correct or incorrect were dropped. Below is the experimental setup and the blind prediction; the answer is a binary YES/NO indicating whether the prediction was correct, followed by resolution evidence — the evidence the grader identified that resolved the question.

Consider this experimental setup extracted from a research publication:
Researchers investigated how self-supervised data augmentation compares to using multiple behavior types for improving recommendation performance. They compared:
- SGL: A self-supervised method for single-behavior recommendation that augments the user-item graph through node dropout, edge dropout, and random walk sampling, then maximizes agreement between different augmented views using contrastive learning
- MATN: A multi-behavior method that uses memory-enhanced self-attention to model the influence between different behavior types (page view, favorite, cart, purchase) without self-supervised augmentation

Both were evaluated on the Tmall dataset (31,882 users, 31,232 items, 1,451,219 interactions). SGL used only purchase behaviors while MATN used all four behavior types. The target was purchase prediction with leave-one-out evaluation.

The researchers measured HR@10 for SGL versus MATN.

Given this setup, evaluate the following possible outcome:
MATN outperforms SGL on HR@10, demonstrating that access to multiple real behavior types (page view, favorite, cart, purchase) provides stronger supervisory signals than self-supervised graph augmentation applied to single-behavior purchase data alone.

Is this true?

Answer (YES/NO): YES